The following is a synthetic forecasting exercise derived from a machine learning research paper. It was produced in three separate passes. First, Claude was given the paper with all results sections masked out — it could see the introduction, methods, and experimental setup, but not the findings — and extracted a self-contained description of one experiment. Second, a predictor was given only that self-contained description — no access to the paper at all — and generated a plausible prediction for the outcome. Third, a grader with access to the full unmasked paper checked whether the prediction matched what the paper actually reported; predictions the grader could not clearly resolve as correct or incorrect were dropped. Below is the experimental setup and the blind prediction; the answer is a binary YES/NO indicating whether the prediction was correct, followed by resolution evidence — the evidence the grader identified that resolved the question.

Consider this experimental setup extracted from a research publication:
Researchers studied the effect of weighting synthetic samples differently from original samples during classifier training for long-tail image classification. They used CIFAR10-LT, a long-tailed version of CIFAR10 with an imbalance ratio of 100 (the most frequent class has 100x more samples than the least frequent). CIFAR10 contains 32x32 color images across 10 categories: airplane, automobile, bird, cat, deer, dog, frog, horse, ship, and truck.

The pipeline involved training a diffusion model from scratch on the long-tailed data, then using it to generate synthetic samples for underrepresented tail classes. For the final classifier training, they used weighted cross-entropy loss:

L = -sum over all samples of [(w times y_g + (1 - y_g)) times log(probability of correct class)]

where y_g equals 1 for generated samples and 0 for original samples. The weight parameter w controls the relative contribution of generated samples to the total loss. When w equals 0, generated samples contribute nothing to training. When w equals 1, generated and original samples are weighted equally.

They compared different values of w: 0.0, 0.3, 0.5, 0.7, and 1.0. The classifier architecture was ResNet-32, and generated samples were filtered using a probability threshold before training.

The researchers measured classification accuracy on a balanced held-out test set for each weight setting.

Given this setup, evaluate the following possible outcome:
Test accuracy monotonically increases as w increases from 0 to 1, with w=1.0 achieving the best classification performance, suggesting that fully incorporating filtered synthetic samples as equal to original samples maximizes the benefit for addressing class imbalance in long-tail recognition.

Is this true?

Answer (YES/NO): NO